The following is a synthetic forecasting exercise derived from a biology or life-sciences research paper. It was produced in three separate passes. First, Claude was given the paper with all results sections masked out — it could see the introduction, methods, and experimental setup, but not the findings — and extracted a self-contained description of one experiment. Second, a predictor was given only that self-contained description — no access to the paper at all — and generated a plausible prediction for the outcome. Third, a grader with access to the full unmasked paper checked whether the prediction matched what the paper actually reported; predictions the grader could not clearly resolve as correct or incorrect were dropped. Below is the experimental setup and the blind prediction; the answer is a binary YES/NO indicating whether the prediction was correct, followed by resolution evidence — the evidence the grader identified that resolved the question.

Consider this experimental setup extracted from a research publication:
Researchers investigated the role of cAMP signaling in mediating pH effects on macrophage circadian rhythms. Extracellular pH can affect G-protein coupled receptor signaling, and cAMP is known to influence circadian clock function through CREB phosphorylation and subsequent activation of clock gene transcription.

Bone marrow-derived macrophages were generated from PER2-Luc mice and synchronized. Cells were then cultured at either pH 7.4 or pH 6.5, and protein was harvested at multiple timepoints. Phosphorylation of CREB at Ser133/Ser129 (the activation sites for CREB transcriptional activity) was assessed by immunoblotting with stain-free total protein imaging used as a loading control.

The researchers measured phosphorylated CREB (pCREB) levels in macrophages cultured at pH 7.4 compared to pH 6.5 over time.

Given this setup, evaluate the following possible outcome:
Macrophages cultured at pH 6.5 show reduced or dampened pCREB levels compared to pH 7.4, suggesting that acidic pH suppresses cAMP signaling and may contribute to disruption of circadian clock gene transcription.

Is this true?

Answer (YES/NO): NO